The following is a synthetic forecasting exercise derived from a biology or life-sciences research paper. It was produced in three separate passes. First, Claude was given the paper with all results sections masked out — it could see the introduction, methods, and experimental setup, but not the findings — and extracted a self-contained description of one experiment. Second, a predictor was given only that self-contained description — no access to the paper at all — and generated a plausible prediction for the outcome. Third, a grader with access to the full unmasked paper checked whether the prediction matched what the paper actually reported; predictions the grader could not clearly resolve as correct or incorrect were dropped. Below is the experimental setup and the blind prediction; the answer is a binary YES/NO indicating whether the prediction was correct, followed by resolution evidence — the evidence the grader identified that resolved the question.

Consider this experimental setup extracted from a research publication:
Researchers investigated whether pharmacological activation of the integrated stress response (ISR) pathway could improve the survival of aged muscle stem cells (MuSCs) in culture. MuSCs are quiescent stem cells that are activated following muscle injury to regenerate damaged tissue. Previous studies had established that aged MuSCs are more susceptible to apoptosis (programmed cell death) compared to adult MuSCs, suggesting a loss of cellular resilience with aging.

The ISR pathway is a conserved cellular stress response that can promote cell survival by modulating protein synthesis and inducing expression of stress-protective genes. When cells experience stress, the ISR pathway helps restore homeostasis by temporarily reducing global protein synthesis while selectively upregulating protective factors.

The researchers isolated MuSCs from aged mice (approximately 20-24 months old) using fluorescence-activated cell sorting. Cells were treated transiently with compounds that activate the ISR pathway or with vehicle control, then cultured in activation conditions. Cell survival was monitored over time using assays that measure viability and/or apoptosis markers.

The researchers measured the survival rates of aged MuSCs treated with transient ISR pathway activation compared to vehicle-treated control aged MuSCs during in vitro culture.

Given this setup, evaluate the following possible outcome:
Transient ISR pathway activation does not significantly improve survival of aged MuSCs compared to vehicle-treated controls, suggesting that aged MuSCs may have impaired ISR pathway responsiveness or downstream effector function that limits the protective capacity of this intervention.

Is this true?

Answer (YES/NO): NO